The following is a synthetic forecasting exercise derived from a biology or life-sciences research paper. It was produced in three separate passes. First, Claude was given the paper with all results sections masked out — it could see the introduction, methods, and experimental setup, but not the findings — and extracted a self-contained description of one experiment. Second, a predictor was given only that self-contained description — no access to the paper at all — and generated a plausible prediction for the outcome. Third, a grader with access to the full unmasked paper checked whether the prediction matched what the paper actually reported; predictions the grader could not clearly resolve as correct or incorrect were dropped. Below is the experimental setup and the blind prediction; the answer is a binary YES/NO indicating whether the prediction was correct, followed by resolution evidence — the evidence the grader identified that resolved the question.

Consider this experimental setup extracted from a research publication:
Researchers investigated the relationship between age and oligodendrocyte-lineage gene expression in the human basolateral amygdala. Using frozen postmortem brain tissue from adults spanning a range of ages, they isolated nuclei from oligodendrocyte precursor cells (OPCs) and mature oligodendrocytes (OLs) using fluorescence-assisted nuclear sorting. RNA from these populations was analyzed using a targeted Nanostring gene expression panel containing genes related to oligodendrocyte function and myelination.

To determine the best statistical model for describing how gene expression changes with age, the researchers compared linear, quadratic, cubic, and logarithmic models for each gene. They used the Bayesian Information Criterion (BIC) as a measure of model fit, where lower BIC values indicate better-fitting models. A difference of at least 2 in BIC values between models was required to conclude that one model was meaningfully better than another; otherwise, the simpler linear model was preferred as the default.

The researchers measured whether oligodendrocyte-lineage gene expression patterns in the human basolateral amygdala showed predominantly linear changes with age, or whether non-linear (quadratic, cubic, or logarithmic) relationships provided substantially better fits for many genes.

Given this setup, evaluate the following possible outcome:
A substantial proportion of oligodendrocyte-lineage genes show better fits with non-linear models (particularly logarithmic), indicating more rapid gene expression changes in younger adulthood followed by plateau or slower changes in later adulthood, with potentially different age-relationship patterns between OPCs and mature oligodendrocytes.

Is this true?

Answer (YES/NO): NO